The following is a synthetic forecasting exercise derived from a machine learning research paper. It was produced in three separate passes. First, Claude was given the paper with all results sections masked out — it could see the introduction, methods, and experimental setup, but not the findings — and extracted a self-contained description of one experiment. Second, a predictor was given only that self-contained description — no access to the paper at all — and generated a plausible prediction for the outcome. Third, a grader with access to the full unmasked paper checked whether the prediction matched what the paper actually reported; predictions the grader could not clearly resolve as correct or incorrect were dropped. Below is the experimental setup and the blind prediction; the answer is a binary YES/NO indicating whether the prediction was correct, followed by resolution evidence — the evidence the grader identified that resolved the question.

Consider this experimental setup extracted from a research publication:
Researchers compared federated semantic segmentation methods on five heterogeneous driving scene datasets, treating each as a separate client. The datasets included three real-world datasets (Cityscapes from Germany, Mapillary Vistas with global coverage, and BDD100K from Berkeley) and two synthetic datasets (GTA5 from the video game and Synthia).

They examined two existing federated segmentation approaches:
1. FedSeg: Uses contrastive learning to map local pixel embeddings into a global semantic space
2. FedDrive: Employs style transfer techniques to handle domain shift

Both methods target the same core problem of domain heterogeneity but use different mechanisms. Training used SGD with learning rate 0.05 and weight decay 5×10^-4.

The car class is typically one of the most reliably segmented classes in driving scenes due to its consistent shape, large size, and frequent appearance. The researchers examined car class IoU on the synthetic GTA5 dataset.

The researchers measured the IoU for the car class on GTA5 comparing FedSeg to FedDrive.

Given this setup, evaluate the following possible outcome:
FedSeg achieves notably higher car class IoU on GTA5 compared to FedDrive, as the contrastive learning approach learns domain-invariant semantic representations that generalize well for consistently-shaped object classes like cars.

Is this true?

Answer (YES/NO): NO